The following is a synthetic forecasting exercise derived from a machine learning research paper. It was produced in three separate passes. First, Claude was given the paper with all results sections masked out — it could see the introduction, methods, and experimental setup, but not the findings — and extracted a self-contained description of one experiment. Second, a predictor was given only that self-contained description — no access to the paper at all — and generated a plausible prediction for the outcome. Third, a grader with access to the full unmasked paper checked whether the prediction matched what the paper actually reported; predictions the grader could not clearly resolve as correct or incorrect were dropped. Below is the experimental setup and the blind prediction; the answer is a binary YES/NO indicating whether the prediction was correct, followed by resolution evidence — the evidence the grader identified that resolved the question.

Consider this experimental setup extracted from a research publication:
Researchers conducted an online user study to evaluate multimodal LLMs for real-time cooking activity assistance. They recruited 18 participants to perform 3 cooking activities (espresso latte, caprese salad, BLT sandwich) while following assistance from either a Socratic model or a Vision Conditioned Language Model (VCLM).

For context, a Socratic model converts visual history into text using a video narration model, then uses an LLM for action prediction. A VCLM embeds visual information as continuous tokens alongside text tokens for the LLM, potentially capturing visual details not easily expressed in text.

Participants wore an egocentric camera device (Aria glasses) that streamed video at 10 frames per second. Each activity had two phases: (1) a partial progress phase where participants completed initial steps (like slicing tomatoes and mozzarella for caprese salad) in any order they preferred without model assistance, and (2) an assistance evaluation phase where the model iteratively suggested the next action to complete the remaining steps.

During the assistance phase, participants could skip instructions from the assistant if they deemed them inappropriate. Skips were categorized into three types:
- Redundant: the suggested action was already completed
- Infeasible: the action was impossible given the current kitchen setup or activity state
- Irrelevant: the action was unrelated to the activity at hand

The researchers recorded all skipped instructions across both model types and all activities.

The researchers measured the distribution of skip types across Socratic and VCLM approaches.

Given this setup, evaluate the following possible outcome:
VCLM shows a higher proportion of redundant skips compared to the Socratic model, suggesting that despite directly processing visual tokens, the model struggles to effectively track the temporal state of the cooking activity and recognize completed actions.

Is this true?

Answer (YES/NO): NO